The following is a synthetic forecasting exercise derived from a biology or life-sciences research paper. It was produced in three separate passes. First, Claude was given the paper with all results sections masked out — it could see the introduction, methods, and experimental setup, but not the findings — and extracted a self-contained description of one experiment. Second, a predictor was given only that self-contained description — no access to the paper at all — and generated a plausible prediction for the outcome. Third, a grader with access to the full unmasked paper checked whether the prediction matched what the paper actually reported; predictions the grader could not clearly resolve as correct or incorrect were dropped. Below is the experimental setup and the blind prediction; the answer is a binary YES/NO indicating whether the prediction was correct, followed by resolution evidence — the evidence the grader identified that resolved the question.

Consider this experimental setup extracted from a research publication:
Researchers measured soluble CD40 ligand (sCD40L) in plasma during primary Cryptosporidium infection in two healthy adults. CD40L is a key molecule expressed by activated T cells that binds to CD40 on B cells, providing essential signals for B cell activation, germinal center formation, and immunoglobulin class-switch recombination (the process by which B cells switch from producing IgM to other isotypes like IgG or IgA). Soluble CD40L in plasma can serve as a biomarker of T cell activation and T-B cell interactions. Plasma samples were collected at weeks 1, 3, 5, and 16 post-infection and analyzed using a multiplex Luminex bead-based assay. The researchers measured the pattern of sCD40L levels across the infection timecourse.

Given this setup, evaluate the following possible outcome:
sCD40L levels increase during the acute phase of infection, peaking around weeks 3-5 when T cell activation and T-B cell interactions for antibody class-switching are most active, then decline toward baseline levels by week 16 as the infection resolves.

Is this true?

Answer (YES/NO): YES